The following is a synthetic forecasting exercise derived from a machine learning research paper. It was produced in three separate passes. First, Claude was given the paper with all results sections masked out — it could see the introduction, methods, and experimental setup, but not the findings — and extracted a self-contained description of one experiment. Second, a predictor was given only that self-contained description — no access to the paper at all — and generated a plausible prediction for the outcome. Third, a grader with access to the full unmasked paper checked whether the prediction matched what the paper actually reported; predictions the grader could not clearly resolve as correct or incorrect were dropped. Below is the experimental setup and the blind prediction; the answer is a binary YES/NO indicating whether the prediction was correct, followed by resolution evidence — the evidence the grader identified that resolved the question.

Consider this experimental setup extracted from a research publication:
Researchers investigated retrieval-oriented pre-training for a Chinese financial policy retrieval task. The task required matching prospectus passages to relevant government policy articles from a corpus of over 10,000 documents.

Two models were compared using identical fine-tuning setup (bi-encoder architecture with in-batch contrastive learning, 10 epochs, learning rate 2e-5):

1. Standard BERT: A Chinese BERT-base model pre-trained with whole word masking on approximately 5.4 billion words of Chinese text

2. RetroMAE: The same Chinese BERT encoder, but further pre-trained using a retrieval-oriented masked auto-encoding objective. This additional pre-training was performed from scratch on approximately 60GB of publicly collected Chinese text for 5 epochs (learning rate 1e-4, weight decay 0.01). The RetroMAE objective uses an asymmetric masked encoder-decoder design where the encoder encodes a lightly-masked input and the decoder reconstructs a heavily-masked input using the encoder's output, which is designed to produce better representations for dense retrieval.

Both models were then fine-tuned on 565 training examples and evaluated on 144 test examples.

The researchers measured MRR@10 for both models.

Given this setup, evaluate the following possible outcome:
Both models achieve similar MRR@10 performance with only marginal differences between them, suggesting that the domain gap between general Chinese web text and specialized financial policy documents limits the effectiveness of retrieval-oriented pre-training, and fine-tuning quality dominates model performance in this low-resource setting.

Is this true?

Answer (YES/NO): YES